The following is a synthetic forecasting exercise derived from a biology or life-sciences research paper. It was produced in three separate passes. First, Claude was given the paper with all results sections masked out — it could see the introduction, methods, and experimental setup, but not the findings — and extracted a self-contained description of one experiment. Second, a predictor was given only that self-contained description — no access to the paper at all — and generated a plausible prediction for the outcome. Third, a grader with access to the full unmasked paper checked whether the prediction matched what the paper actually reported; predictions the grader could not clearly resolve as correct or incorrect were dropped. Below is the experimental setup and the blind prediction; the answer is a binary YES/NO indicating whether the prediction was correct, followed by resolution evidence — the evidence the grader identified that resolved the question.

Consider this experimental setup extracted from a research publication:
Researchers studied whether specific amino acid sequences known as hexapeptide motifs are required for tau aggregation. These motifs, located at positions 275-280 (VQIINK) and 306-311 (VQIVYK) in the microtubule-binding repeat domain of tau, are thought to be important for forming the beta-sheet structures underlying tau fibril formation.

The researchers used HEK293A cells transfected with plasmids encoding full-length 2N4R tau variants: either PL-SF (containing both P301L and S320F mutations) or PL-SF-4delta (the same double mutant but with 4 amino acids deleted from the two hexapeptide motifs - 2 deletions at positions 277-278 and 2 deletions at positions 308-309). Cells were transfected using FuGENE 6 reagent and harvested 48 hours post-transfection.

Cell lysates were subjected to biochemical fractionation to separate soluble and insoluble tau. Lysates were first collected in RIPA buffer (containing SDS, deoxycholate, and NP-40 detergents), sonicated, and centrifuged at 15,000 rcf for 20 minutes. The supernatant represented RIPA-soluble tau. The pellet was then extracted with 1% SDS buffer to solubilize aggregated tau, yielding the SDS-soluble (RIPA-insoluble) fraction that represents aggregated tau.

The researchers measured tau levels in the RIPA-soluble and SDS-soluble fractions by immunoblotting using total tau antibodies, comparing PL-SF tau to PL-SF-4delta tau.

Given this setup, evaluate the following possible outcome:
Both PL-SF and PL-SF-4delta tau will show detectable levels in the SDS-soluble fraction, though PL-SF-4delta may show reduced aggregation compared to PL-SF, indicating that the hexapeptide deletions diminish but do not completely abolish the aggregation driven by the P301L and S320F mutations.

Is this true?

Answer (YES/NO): NO